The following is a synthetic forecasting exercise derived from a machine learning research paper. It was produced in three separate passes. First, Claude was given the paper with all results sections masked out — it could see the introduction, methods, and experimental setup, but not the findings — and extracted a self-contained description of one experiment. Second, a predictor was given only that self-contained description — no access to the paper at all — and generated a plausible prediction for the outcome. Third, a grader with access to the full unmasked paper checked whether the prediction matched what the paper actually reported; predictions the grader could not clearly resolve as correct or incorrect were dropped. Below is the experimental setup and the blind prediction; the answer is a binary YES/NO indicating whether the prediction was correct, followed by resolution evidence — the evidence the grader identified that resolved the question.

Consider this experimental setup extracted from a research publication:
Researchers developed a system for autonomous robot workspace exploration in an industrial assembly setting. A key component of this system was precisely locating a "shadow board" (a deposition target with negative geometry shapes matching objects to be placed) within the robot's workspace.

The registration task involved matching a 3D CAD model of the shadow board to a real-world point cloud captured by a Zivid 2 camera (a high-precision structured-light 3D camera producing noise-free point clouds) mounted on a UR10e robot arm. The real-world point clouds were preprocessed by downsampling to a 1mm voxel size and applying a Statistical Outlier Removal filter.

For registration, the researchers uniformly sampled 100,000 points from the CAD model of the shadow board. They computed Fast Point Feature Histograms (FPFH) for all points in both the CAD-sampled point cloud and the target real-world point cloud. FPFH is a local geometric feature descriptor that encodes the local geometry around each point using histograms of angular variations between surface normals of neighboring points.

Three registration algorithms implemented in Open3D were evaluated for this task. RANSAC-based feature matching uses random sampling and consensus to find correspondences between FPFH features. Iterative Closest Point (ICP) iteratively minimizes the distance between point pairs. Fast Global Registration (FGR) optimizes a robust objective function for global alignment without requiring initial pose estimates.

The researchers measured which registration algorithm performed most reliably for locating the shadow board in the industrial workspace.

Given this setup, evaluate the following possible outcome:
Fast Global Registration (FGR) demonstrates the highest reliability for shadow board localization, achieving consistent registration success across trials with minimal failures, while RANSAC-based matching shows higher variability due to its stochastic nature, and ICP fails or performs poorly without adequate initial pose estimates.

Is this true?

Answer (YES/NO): NO